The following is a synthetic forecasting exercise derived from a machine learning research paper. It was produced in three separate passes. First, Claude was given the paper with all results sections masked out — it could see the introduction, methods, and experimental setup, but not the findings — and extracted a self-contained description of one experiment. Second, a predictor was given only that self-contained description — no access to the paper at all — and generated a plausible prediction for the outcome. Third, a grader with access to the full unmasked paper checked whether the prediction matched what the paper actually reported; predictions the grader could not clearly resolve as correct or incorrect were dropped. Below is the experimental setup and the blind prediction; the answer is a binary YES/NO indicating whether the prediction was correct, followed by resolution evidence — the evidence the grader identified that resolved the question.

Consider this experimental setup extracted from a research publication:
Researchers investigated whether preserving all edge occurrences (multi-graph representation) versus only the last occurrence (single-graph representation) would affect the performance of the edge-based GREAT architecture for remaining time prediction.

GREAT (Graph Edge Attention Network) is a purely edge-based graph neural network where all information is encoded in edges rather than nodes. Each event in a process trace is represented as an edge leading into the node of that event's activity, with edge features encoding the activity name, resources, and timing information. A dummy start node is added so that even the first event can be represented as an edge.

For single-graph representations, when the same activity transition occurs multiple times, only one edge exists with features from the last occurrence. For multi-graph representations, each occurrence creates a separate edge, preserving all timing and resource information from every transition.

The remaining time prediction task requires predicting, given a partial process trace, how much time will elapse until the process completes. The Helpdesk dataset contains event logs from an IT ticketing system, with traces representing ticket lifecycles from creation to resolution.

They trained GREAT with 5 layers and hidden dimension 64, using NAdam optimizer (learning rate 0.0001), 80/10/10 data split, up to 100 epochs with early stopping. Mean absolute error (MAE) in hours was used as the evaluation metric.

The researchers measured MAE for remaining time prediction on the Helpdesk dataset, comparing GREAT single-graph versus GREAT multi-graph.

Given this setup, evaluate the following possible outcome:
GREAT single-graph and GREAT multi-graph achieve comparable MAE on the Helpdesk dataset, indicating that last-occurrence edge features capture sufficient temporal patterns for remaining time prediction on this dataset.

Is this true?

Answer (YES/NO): NO